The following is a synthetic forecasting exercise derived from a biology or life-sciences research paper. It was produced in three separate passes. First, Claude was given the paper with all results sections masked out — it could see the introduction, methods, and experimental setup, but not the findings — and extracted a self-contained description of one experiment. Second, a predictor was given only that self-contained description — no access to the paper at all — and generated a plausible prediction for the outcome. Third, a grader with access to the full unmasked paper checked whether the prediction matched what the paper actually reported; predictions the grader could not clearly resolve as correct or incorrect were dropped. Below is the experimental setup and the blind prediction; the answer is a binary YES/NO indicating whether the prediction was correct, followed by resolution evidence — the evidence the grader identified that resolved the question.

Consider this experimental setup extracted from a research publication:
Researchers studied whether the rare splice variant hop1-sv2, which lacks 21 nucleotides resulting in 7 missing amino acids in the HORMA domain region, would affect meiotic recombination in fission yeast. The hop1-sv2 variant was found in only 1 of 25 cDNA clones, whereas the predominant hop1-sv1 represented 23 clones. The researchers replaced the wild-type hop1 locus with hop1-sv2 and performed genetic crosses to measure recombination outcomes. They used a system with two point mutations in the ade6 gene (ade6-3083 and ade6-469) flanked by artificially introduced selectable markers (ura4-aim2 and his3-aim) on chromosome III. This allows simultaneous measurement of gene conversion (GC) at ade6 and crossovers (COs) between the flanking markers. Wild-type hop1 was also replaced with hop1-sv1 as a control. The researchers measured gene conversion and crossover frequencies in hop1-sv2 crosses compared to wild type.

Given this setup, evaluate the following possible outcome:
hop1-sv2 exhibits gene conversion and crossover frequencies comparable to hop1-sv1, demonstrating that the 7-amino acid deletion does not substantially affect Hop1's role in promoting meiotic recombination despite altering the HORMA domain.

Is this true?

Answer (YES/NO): NO